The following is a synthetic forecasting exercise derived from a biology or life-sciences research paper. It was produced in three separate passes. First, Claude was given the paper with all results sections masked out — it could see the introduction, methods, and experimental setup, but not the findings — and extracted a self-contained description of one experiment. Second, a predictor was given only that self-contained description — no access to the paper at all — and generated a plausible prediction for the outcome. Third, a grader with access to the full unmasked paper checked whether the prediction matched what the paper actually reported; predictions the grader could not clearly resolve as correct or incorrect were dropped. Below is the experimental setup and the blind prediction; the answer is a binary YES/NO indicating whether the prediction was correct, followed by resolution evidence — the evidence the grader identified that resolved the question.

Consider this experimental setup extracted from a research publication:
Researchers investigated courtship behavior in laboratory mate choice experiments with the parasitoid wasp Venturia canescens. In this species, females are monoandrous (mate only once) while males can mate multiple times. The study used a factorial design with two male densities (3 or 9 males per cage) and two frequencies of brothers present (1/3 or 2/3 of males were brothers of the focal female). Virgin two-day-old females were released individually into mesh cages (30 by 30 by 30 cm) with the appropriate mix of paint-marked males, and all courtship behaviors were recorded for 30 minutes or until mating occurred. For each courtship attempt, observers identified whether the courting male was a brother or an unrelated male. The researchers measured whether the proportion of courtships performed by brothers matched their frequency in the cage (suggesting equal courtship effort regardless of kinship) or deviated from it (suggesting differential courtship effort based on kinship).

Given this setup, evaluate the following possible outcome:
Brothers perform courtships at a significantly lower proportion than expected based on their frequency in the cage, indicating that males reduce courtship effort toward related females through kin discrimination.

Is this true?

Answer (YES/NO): NO